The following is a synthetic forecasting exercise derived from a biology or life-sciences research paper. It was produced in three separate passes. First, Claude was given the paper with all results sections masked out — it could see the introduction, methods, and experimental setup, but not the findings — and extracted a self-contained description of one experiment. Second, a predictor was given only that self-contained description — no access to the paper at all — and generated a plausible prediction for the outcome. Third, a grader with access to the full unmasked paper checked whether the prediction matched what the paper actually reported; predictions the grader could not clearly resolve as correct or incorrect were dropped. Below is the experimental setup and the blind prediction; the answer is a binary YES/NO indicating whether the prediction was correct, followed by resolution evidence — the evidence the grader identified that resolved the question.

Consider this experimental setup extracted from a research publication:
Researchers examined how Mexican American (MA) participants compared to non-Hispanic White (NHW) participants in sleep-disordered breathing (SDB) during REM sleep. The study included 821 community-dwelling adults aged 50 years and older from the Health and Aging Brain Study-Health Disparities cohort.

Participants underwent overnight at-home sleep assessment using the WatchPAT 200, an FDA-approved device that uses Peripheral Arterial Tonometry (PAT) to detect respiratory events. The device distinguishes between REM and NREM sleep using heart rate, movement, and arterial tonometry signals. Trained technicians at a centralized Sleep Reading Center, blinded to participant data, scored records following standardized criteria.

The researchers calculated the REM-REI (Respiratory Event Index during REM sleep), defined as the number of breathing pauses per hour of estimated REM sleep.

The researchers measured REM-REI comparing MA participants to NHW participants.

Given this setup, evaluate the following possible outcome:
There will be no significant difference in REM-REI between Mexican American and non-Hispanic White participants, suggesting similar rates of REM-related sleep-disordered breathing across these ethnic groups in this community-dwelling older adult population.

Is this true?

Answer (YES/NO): YES